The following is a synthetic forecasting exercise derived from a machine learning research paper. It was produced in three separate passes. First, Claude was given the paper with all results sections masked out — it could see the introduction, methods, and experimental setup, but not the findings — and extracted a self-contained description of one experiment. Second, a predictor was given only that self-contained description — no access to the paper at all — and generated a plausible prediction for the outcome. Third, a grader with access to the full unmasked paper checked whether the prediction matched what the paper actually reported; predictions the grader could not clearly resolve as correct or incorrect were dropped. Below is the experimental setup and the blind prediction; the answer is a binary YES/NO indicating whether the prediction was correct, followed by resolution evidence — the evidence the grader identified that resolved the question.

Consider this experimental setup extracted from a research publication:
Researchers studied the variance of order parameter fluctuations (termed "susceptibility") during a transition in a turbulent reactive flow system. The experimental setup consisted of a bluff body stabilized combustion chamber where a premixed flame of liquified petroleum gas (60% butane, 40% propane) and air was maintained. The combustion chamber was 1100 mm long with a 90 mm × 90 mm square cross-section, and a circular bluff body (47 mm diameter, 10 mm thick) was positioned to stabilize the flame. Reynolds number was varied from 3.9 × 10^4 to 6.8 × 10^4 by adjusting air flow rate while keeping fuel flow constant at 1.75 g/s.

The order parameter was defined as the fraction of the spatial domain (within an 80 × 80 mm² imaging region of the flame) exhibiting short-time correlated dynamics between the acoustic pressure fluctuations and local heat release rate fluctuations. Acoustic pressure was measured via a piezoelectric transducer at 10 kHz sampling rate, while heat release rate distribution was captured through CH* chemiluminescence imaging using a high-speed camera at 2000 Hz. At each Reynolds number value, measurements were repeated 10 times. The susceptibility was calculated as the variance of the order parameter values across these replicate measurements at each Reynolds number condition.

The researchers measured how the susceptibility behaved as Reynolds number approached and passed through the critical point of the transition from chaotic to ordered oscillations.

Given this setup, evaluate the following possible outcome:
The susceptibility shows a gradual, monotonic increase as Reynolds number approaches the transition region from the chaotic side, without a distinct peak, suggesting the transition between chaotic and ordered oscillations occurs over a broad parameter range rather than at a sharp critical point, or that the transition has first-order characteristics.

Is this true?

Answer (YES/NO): NO